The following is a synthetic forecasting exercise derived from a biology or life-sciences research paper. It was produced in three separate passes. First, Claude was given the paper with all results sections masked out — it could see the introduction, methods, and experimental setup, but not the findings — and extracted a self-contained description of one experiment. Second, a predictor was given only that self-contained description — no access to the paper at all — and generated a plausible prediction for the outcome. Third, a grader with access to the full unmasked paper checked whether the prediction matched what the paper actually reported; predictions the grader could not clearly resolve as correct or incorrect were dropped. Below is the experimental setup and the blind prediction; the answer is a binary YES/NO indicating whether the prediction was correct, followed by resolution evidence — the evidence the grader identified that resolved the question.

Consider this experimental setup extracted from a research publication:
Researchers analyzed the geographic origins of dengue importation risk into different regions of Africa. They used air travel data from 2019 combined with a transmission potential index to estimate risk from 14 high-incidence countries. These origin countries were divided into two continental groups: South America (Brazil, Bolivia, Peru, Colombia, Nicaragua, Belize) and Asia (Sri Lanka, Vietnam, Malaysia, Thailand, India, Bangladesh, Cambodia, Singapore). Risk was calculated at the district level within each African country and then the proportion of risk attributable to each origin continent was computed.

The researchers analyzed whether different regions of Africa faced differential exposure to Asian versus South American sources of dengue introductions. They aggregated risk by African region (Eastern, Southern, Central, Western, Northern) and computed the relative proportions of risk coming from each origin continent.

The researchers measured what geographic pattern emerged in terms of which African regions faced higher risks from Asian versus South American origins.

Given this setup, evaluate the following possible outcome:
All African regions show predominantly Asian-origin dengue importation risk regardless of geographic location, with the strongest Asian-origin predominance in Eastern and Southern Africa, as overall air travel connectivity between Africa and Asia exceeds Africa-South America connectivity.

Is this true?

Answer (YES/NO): NO